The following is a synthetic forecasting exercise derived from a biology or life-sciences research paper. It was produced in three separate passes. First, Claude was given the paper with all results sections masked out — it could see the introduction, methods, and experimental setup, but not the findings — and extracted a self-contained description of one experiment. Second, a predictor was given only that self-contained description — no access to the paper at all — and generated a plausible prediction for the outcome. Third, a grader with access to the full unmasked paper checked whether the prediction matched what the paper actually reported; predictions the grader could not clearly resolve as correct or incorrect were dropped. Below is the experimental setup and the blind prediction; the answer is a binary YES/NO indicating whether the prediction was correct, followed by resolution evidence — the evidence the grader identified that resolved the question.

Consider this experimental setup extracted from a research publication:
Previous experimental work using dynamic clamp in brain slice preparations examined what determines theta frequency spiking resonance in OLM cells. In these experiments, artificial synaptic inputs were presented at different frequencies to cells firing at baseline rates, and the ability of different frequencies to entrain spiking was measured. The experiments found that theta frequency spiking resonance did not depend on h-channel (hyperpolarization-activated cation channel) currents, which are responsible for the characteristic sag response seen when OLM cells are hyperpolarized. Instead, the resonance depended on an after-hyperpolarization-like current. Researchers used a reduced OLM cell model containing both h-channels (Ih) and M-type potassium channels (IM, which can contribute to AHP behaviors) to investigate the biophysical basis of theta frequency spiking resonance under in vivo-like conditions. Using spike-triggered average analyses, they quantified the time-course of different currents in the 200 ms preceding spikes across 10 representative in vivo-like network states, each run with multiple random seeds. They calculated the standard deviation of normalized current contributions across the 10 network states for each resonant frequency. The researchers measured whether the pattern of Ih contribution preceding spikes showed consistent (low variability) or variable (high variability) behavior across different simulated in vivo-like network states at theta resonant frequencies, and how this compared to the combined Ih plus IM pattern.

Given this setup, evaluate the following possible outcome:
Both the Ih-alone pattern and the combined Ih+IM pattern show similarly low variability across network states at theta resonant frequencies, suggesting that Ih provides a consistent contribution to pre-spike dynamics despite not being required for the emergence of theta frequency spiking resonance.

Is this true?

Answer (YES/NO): NO